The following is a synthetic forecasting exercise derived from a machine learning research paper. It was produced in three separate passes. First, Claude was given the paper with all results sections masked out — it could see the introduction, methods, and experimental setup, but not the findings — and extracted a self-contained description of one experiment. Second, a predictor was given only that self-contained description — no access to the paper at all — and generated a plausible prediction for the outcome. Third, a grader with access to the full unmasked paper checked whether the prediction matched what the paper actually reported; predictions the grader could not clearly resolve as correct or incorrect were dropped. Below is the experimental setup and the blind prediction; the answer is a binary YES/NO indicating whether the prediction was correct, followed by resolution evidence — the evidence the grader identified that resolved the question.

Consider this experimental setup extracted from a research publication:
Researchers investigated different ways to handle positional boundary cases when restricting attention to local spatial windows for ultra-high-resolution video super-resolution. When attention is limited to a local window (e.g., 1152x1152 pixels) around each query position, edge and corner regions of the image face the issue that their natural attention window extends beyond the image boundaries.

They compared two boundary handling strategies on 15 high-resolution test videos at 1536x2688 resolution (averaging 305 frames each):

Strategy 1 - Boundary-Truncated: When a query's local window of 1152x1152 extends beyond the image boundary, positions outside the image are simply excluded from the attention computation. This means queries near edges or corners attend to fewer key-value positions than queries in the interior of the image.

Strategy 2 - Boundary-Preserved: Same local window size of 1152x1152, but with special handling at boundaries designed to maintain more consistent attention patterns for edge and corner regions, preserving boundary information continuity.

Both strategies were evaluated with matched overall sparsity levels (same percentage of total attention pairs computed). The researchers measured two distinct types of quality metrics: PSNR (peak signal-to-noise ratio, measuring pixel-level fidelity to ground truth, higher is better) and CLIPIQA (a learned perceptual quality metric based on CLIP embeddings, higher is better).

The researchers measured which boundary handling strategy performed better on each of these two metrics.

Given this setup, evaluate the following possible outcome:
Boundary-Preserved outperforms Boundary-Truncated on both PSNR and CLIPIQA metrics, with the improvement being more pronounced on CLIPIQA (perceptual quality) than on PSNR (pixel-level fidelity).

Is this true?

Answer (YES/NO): NO